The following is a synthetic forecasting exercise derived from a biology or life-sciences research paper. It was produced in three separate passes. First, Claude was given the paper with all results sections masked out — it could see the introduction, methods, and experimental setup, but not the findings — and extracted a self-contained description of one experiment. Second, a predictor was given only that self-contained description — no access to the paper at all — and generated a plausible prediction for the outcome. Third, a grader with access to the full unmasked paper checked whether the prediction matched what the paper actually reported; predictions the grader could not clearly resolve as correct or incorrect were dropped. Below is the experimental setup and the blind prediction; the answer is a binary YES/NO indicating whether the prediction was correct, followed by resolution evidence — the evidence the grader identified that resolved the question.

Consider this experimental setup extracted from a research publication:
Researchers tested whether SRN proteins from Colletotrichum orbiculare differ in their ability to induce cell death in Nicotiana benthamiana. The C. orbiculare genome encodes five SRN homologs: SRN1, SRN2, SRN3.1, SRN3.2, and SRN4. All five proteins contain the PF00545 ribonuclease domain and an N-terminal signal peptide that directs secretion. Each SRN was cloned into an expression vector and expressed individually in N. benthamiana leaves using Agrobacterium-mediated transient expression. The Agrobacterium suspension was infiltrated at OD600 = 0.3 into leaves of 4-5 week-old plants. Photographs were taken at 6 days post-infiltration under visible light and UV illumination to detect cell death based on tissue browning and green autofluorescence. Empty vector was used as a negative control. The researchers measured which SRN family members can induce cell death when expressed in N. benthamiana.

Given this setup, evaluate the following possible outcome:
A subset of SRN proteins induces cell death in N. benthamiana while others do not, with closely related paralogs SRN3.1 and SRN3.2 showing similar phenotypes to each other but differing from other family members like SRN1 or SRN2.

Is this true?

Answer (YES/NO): YES